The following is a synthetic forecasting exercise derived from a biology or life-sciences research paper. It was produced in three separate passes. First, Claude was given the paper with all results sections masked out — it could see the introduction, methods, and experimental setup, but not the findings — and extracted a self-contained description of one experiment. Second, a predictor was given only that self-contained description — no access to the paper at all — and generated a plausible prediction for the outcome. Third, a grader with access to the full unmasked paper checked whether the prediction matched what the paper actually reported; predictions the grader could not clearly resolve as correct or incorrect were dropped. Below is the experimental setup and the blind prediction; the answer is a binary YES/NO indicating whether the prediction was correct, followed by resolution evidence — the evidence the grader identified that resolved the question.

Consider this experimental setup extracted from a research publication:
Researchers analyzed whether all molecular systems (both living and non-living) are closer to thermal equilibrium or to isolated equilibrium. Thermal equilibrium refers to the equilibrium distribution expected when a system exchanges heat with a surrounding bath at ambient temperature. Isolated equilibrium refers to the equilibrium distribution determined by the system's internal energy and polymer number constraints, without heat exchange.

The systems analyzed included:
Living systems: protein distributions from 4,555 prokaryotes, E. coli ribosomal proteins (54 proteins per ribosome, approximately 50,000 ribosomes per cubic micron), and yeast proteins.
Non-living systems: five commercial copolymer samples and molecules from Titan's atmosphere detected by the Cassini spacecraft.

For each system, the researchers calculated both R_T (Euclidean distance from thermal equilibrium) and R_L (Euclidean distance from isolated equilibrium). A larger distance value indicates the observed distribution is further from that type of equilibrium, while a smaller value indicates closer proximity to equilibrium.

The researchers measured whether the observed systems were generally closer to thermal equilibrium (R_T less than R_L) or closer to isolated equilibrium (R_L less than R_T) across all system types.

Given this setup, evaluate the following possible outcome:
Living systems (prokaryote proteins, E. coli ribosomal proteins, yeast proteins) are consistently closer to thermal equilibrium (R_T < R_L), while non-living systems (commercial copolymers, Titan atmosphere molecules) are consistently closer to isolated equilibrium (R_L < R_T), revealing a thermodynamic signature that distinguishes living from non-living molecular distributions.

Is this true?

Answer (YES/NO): NO